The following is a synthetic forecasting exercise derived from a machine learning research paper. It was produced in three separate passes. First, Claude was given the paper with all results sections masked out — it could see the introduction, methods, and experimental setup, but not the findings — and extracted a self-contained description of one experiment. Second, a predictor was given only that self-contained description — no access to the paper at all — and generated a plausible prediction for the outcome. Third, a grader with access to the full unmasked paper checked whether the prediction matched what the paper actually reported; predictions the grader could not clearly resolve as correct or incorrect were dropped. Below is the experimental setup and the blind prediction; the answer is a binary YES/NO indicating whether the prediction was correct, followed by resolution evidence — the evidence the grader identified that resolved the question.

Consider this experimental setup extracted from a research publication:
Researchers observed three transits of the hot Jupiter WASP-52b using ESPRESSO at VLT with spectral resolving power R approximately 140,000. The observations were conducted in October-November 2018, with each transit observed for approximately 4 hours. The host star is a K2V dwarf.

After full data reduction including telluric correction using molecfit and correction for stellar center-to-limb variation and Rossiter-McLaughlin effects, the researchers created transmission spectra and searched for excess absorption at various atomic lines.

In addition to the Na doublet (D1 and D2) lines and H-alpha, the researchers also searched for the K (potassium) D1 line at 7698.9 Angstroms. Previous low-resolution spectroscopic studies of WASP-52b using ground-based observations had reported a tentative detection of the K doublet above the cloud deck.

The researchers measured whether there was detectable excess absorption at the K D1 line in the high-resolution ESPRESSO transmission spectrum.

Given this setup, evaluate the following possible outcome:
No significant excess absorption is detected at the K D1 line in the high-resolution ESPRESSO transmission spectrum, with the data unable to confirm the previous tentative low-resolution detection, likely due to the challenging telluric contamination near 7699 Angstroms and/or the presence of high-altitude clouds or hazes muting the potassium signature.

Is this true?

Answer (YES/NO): NO